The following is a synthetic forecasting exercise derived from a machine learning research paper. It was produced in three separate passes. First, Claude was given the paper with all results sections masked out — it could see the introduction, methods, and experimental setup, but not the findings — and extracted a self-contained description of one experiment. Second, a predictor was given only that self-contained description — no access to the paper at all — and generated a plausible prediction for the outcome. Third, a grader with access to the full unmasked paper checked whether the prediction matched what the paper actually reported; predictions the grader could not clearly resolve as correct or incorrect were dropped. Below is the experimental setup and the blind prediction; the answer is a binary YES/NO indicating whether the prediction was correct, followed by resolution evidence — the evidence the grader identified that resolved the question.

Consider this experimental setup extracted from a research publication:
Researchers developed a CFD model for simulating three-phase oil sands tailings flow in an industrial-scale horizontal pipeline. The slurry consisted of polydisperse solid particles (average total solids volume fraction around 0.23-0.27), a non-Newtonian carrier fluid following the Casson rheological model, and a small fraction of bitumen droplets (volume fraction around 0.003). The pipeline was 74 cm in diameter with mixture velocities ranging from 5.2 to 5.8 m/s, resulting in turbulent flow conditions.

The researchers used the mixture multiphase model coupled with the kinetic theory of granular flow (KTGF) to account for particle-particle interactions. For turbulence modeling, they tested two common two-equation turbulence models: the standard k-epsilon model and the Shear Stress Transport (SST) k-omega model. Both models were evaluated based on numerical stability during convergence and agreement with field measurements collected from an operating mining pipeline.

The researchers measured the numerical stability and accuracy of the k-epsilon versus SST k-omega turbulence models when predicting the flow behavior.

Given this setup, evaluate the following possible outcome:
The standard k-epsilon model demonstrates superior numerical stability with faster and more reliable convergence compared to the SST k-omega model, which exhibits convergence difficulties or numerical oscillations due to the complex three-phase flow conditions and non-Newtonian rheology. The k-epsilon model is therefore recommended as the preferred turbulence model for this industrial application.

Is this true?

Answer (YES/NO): NO